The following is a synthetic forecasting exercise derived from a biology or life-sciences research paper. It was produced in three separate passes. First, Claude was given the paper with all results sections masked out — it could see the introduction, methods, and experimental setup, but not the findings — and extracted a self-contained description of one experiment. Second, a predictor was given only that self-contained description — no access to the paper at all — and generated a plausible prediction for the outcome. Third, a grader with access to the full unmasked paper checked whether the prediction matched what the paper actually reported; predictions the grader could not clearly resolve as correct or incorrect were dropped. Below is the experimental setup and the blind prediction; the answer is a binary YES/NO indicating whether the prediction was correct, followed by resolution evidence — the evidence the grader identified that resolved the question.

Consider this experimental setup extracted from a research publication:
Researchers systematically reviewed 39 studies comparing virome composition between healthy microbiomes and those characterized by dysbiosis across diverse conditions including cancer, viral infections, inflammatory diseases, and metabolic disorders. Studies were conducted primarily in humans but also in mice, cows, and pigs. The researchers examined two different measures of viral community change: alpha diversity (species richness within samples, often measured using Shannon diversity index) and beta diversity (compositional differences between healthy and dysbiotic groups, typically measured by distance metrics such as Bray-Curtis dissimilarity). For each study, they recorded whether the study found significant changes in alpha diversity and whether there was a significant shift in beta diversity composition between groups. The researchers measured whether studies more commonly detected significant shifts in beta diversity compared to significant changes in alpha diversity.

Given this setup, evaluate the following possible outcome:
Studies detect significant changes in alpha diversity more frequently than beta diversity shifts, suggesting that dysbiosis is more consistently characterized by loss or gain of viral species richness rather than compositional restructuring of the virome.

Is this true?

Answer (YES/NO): NO